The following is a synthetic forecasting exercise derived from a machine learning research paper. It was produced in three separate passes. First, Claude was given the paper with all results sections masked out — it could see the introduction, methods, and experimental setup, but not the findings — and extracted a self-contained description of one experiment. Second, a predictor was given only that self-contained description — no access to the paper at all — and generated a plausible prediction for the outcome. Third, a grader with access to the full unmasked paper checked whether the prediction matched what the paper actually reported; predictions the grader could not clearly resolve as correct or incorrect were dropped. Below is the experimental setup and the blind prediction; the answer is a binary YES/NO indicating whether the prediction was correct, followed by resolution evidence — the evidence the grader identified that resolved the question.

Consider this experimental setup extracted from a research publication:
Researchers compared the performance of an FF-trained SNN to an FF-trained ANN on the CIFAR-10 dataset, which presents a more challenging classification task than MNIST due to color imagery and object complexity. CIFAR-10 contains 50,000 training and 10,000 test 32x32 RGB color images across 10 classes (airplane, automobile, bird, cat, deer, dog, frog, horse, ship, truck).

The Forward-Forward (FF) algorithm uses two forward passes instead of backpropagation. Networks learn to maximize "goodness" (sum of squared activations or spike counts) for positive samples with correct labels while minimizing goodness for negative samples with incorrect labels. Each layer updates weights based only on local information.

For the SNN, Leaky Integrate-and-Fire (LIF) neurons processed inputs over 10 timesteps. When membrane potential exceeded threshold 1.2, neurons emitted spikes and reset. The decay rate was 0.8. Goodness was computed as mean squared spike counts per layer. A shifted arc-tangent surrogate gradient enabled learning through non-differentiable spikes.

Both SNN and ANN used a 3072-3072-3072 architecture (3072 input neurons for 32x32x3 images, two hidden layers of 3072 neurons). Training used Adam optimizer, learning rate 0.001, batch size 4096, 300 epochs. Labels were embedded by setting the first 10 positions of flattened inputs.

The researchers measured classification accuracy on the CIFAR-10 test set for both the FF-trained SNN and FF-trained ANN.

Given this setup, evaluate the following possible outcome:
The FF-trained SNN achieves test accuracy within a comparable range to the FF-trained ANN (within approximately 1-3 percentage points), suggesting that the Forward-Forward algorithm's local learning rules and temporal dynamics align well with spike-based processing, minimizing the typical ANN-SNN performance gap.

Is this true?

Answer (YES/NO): YES